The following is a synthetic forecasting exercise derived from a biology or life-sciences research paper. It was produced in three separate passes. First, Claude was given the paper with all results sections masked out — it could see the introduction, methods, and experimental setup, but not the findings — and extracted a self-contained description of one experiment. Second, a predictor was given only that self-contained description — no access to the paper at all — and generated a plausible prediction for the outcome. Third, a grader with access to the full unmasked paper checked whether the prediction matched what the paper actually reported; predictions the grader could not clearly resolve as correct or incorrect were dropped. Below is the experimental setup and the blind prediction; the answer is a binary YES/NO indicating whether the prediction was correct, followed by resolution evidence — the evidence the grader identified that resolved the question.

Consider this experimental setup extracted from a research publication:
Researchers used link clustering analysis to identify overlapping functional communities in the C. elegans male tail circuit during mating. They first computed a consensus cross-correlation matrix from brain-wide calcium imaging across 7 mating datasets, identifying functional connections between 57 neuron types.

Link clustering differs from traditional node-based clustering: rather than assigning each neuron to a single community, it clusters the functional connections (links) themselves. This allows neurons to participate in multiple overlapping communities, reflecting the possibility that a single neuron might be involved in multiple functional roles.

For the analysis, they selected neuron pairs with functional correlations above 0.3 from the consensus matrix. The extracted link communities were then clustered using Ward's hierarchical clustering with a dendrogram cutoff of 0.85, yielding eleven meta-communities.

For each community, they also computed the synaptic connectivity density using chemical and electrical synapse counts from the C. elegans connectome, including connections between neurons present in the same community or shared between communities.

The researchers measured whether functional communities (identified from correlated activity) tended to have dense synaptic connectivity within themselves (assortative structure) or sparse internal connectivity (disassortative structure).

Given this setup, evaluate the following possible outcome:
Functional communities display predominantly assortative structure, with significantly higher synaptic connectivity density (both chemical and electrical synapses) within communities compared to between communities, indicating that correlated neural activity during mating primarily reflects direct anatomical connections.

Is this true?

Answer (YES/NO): NO